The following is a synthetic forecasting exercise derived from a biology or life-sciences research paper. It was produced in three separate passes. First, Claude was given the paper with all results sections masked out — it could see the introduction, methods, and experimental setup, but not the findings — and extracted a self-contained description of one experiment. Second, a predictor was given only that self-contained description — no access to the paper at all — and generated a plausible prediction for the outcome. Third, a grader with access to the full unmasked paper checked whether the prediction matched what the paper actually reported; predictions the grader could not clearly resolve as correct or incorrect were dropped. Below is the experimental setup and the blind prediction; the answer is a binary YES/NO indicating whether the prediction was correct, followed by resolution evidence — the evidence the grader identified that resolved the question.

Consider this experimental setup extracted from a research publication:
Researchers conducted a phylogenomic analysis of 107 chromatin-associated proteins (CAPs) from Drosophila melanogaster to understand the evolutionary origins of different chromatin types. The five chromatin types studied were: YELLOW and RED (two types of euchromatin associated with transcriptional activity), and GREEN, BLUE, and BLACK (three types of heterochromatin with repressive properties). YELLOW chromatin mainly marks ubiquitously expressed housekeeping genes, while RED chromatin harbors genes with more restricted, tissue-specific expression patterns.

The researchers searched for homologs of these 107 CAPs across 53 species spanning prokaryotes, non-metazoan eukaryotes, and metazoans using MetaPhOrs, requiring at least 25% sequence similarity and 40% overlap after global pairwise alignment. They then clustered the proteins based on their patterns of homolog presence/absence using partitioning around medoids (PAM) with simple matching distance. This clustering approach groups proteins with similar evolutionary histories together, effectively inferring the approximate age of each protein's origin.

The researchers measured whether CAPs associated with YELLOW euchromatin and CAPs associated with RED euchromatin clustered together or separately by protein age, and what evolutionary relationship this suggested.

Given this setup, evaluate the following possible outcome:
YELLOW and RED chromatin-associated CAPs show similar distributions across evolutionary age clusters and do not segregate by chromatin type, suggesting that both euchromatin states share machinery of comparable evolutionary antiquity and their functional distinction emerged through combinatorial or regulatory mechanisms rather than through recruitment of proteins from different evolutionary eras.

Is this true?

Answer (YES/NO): NO